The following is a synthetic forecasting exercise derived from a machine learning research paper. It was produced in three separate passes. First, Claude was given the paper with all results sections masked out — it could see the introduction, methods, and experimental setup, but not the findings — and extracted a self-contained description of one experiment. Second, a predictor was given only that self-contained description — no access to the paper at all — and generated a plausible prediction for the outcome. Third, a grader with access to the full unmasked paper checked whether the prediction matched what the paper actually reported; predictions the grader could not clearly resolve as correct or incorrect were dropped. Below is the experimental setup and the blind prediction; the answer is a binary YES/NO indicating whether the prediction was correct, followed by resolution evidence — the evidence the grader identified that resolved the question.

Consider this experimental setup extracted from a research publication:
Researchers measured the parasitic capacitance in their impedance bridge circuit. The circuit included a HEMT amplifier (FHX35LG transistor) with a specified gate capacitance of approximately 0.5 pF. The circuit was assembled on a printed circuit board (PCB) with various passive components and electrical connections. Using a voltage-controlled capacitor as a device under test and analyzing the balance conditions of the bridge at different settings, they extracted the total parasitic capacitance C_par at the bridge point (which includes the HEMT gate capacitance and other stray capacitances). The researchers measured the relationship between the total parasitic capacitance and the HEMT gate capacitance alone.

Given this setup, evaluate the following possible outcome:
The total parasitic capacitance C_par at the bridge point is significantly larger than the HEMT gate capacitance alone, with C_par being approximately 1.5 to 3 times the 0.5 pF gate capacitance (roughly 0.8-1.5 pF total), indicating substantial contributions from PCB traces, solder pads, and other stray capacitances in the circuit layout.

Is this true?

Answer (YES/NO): NO